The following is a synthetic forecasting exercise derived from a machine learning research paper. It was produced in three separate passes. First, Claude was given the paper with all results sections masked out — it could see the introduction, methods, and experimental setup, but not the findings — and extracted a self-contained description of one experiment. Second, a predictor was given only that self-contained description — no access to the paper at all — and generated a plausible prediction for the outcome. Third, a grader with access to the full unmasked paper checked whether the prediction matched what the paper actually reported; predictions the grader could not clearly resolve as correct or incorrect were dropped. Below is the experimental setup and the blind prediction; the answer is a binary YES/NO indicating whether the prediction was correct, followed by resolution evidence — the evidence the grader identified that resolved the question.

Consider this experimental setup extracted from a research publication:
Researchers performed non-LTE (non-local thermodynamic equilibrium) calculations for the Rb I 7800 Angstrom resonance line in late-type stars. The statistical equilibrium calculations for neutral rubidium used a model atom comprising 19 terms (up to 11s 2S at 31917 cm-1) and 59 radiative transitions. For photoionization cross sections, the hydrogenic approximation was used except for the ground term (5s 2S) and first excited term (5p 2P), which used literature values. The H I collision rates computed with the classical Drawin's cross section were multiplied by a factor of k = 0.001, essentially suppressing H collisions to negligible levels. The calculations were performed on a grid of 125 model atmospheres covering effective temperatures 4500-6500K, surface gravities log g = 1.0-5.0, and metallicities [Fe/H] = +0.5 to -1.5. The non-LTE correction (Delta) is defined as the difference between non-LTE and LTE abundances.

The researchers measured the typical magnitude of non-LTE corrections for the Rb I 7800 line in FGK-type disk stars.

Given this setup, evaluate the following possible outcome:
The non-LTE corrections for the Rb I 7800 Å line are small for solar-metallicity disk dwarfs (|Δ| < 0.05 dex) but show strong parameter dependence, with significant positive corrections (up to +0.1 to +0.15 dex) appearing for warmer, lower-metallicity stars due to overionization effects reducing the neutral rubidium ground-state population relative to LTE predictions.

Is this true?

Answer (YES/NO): NO